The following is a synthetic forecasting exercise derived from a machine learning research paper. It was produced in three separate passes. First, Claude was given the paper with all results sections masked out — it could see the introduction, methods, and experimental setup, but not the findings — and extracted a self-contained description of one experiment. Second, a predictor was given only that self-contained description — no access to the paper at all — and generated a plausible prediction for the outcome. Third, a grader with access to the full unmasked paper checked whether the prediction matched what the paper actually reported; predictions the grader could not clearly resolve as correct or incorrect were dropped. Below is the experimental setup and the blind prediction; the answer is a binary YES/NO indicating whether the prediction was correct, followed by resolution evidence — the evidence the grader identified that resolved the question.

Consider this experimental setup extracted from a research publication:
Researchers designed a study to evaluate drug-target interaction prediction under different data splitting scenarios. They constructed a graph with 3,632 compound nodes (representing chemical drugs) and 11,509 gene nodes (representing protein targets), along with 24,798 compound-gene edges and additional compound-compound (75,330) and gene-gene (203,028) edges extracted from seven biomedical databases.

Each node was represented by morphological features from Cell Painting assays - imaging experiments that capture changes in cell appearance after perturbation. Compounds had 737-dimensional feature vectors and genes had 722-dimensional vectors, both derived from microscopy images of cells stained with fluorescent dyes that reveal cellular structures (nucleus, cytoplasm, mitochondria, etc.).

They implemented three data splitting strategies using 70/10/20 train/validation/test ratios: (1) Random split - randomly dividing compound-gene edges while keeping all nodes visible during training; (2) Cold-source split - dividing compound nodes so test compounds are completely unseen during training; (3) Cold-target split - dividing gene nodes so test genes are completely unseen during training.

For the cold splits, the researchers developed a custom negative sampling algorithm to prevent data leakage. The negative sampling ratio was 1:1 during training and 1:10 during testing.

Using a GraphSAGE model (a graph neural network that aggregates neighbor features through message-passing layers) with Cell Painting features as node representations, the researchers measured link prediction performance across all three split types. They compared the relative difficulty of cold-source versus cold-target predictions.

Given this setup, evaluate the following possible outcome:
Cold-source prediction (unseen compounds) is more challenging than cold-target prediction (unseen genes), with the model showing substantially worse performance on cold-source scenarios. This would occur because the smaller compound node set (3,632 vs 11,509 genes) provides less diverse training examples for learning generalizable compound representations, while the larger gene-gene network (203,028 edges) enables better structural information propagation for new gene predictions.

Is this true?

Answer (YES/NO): NO